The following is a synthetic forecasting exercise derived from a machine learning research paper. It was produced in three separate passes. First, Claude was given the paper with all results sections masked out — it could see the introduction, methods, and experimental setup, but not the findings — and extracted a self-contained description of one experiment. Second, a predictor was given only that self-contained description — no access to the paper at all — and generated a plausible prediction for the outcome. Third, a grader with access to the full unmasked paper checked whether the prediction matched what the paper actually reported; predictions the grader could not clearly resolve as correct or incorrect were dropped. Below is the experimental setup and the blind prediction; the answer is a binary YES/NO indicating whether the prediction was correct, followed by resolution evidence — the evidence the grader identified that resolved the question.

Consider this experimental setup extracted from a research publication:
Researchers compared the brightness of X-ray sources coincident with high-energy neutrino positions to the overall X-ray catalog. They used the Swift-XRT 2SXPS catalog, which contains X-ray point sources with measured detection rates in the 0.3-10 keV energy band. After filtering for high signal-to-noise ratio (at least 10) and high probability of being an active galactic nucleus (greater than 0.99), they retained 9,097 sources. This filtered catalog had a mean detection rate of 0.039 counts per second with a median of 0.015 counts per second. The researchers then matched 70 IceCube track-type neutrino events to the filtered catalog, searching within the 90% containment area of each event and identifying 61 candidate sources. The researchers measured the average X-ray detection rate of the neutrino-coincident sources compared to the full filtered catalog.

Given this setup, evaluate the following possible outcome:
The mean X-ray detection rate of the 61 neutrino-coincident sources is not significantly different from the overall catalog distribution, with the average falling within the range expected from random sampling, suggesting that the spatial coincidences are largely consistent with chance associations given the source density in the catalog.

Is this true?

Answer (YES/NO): YES